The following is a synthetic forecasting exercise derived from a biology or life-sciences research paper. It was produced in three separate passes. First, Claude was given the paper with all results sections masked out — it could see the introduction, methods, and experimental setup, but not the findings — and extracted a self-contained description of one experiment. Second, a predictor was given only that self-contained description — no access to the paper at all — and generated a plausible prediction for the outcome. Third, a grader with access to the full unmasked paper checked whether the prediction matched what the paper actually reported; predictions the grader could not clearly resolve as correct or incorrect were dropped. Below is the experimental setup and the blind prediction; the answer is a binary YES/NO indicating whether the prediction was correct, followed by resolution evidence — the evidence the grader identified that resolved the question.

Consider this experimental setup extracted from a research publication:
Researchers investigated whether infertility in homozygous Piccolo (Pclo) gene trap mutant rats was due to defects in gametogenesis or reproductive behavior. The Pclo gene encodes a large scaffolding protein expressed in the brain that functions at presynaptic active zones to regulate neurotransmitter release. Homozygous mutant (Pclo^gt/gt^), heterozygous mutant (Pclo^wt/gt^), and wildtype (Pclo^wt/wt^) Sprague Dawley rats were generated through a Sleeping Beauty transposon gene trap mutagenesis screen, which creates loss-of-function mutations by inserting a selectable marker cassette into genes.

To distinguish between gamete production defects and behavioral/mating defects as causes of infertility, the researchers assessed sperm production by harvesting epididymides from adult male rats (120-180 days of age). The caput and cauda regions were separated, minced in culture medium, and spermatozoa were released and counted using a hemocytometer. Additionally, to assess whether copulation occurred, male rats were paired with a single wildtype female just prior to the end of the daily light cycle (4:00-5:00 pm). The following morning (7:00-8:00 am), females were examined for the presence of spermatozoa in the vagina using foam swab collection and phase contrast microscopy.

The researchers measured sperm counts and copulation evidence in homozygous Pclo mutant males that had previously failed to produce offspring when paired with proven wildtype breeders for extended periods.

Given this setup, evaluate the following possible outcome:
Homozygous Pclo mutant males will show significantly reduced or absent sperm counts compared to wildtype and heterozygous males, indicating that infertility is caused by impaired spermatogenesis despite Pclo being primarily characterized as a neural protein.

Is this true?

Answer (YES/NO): NO